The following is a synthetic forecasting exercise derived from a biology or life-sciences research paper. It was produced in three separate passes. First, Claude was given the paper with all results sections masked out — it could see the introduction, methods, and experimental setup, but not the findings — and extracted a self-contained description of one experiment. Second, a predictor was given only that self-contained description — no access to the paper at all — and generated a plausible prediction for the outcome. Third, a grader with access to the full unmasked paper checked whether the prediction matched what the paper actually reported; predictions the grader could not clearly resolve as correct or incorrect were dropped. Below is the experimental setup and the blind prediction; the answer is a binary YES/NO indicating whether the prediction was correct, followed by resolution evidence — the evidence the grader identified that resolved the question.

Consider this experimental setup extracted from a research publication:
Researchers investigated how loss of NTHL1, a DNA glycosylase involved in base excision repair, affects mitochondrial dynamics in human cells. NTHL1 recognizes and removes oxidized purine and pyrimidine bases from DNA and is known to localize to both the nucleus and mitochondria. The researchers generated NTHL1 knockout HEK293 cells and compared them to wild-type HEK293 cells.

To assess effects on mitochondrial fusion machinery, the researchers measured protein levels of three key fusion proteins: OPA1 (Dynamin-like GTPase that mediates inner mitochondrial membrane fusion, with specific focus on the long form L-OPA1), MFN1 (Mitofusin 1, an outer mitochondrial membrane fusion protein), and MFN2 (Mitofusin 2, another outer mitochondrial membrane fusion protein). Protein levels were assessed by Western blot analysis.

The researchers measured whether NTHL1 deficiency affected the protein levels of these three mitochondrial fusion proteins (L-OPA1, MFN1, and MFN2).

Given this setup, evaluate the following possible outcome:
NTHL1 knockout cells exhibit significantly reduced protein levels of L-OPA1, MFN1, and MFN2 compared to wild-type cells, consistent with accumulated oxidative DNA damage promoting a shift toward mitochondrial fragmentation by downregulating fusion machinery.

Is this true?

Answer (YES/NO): NO